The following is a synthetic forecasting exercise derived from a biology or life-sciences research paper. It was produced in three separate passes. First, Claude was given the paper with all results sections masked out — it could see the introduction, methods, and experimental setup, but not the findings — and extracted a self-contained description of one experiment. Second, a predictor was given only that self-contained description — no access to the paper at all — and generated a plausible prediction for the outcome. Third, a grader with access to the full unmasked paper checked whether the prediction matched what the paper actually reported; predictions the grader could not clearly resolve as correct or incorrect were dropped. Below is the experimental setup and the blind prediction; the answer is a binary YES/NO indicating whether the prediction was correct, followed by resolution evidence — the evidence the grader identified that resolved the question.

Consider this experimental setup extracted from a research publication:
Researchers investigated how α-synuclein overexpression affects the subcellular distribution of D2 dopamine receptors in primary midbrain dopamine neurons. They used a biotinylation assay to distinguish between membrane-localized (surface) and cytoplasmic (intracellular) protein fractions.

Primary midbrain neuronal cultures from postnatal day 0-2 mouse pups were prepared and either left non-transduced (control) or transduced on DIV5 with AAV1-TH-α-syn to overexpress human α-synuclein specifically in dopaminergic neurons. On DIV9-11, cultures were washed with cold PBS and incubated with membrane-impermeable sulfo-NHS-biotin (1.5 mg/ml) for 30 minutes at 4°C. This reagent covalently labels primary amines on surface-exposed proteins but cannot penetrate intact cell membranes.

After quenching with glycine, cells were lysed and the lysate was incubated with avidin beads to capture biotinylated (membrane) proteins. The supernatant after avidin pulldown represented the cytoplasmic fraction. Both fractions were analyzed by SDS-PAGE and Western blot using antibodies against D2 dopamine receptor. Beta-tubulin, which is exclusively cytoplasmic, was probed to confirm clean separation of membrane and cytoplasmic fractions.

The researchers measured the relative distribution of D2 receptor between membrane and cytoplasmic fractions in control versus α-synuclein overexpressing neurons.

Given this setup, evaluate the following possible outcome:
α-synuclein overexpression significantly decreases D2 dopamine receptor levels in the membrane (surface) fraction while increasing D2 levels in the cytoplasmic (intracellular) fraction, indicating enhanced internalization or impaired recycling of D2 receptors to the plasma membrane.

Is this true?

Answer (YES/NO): NO